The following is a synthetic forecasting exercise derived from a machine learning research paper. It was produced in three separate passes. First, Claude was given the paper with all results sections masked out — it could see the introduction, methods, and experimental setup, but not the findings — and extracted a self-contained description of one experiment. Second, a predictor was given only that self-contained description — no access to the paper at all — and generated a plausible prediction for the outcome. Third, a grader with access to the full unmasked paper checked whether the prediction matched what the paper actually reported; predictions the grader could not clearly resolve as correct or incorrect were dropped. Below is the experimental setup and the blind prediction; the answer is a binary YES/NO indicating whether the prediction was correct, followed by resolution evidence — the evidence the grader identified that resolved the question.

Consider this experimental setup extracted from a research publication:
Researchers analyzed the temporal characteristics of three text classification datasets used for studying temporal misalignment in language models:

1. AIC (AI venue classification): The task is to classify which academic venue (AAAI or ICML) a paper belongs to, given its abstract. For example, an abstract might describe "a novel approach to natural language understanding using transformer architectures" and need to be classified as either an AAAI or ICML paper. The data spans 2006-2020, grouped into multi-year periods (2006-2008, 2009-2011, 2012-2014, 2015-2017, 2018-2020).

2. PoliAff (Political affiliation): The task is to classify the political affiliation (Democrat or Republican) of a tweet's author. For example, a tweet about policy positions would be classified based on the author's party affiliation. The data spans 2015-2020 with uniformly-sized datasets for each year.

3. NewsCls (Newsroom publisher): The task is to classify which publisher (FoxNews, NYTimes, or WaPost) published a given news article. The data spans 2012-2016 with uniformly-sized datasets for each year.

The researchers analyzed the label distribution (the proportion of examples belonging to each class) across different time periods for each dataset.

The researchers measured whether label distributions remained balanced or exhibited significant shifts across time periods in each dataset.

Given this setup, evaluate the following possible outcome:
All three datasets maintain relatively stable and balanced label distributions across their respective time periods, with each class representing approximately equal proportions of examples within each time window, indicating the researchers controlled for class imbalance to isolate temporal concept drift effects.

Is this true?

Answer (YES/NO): NO